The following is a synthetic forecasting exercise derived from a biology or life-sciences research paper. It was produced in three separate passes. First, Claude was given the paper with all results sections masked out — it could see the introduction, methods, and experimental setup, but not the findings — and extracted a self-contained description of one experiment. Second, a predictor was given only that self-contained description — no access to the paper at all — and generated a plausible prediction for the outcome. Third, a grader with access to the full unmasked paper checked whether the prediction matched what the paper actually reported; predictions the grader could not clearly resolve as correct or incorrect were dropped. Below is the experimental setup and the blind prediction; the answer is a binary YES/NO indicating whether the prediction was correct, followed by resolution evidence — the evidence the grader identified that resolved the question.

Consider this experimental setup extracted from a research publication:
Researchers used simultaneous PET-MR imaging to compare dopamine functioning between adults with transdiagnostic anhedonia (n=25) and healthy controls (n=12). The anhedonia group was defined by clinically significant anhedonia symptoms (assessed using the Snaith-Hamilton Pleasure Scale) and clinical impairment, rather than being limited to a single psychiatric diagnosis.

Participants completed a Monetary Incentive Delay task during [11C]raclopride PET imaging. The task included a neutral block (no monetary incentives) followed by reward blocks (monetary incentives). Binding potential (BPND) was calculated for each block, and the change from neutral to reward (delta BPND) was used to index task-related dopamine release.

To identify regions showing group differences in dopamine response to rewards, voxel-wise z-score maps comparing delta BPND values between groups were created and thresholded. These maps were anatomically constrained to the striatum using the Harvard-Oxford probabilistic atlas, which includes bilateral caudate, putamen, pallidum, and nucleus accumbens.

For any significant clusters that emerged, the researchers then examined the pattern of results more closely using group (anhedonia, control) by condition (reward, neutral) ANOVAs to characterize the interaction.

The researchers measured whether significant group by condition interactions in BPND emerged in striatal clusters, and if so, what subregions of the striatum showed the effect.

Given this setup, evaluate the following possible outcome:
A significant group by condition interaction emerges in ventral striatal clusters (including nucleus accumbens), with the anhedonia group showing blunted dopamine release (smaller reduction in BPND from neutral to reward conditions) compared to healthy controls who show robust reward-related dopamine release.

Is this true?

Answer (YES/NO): NO